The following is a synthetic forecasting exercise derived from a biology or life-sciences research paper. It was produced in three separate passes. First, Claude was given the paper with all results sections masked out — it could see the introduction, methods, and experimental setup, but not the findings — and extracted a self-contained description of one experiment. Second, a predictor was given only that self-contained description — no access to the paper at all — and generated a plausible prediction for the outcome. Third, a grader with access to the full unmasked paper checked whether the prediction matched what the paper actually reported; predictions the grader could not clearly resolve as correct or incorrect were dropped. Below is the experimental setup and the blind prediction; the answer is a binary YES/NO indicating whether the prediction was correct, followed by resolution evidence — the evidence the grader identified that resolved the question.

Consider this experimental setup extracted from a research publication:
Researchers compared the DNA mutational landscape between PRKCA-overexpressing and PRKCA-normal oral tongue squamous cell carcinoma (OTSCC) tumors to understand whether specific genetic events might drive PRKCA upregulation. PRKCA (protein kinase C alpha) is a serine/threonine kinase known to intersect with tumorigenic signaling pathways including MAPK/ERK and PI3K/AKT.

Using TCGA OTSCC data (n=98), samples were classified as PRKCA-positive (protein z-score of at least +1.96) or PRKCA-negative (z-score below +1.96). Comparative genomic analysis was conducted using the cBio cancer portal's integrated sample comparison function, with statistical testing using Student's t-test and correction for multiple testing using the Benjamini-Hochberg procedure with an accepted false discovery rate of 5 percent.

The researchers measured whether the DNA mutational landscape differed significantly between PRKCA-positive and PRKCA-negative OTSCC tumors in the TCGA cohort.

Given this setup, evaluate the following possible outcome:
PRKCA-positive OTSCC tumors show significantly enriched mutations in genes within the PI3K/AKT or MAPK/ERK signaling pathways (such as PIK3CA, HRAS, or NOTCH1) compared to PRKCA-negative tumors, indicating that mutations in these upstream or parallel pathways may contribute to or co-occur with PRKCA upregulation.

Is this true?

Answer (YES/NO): NO